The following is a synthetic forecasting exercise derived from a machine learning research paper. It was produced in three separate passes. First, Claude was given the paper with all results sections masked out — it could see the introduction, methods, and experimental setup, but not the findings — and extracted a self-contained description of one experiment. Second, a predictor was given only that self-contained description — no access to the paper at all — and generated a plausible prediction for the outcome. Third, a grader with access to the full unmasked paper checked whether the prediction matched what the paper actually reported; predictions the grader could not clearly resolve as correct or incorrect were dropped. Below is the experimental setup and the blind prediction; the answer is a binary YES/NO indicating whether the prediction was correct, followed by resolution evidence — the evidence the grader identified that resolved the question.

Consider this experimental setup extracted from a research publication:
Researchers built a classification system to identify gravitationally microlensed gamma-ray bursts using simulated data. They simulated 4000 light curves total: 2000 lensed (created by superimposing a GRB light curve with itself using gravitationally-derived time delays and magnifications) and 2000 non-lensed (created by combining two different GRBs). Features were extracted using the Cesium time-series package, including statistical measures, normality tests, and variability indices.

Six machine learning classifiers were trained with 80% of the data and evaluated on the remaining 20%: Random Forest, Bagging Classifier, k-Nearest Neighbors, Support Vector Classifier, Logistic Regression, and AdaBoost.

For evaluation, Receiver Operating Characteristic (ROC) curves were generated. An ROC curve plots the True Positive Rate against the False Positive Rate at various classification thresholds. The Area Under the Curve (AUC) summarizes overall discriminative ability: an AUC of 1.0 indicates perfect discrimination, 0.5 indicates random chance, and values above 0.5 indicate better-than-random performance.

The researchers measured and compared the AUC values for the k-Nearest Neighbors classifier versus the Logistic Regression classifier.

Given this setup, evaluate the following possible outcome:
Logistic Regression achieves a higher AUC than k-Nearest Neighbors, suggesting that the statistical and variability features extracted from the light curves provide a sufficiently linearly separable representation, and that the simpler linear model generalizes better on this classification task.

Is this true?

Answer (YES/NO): NO